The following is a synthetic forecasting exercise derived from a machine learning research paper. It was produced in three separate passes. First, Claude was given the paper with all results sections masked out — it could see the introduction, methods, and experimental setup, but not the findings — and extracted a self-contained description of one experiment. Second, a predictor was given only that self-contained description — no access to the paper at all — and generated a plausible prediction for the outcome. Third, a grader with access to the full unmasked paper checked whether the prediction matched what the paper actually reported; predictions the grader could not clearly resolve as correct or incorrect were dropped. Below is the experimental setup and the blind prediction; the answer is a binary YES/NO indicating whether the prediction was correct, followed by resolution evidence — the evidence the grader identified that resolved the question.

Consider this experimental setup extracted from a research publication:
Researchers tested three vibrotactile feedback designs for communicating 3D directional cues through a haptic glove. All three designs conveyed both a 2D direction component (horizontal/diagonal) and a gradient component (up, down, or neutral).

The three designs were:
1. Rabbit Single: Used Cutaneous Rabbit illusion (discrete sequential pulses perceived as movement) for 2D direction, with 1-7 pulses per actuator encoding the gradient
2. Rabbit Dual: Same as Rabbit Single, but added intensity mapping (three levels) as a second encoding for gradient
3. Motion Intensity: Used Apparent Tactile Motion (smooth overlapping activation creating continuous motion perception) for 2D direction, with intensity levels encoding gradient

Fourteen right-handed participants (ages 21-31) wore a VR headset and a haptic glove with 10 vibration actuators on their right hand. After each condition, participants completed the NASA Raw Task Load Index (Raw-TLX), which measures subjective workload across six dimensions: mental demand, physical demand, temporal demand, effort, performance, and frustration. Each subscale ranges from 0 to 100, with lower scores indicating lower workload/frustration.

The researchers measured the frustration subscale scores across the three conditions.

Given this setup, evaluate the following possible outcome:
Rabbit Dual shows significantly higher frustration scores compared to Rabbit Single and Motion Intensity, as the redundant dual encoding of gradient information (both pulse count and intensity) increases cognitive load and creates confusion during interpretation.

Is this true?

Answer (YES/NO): NO